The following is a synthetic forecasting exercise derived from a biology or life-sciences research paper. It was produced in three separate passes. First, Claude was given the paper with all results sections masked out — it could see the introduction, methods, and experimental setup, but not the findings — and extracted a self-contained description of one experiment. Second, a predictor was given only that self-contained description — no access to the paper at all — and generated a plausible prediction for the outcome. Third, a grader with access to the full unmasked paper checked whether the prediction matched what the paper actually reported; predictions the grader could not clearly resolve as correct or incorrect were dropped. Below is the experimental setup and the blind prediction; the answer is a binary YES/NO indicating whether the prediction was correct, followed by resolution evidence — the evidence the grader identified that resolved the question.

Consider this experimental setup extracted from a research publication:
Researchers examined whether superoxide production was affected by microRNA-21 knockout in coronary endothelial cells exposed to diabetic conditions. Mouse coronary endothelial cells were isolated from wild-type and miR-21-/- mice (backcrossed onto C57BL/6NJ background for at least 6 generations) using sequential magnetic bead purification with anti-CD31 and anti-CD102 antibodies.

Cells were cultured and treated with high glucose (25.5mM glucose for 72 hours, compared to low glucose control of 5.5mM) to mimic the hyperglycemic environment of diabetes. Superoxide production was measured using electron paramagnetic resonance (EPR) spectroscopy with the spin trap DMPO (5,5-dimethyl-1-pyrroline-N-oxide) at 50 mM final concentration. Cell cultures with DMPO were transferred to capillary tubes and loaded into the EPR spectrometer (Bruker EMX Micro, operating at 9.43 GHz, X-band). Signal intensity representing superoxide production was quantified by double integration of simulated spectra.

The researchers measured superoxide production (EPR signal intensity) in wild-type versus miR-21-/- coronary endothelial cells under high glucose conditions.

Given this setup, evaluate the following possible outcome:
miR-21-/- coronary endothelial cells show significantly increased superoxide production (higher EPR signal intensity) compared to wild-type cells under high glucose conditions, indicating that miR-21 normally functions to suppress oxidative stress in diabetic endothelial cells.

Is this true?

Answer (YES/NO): NO